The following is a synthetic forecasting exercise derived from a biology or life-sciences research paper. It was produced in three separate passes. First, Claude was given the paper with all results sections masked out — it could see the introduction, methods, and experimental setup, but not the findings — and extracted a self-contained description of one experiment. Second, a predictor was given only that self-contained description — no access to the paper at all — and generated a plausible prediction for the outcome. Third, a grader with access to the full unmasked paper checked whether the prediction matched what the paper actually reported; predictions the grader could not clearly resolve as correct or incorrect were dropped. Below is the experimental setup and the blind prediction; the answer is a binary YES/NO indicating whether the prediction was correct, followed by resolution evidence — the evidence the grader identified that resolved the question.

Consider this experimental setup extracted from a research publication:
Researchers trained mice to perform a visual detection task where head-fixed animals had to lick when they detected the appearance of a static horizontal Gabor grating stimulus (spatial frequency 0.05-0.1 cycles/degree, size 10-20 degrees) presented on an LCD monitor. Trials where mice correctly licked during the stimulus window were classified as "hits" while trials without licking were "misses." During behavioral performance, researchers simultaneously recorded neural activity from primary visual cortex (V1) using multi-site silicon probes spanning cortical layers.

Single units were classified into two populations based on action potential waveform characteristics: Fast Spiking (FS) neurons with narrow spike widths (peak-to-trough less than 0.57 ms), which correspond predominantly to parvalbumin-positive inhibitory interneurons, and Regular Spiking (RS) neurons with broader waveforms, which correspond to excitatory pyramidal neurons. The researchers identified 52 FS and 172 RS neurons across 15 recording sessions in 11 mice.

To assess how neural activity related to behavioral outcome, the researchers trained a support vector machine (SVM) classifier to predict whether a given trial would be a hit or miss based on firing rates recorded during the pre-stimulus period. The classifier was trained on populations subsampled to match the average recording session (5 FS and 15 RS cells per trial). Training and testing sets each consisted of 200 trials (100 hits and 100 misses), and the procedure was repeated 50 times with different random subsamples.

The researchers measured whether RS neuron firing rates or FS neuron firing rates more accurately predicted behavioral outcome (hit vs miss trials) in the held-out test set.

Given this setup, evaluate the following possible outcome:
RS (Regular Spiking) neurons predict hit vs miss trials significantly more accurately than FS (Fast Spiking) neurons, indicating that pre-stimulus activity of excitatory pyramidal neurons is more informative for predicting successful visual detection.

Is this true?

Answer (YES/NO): YES